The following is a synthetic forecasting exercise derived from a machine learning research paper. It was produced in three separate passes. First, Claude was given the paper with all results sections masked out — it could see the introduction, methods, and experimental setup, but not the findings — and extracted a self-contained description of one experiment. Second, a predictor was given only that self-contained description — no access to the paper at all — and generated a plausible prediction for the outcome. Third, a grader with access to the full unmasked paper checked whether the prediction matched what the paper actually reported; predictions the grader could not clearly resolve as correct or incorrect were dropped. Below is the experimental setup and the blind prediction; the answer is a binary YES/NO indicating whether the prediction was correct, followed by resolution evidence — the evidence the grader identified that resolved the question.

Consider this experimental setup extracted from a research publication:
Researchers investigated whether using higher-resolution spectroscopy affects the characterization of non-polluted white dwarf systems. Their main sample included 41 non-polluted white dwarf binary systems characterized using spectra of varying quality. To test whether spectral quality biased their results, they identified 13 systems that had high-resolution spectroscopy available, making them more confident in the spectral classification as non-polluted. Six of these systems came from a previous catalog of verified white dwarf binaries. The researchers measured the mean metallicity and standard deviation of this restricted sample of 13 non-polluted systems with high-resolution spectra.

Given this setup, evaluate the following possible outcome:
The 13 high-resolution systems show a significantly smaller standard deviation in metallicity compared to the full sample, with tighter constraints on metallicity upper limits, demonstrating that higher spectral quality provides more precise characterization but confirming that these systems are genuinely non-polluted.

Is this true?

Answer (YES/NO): NO